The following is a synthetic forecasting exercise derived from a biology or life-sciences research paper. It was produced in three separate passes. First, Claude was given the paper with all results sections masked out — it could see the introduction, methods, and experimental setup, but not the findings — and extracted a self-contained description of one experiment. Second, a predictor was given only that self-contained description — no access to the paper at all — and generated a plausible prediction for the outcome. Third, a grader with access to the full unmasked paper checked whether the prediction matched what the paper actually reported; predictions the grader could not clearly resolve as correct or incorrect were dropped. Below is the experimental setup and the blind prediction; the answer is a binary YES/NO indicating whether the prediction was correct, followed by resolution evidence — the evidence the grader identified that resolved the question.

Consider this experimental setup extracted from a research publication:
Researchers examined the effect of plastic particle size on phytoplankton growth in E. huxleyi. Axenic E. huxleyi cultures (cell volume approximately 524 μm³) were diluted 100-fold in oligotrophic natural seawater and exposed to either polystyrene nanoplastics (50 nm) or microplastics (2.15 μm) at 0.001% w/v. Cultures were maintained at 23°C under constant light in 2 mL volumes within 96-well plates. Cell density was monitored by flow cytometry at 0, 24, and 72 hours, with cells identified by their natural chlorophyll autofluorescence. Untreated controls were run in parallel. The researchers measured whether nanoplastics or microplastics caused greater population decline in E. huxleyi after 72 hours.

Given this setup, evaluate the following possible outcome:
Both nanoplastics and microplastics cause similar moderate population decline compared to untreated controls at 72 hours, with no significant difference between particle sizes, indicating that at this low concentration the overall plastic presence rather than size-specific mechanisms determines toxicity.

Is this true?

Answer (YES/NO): NO